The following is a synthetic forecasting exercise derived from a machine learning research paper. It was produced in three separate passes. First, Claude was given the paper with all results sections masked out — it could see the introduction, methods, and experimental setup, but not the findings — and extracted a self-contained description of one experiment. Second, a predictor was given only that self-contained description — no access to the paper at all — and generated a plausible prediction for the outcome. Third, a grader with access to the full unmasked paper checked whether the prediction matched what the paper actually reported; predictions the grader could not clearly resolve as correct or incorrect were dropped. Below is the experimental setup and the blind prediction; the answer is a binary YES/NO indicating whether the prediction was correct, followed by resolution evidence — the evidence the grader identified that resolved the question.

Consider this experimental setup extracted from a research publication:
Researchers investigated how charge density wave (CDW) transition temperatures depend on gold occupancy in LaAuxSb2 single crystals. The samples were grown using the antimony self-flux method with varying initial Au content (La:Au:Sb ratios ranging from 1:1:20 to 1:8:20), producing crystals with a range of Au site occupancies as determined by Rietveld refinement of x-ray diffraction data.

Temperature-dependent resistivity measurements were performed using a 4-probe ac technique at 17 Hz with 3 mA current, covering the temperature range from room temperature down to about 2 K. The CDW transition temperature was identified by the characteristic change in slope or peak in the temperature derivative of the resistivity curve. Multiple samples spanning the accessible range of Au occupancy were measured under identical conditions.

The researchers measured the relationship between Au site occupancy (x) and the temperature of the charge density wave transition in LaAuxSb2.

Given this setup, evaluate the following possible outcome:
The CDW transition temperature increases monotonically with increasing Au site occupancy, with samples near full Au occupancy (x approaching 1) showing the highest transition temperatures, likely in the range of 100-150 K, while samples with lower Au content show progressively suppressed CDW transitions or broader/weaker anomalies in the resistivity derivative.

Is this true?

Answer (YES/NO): YES